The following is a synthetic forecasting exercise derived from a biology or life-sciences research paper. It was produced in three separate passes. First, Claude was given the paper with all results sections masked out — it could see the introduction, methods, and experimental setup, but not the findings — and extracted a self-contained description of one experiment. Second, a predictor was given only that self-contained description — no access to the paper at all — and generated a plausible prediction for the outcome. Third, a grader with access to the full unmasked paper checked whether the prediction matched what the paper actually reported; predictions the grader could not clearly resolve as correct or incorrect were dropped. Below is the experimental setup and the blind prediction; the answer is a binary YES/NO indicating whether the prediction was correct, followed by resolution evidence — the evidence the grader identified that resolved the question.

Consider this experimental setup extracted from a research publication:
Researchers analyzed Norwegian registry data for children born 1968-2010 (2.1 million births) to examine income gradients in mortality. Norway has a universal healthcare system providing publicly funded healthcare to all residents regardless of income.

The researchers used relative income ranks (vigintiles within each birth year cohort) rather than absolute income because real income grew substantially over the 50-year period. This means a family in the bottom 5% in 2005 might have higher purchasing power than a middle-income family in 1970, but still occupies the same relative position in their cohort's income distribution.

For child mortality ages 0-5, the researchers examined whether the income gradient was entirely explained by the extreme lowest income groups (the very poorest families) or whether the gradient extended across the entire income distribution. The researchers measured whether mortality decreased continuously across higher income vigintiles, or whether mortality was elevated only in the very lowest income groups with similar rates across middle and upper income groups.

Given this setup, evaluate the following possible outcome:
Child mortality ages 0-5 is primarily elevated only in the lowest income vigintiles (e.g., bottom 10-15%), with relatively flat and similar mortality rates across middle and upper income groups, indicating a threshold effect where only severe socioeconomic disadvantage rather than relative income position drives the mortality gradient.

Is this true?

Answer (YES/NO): NO